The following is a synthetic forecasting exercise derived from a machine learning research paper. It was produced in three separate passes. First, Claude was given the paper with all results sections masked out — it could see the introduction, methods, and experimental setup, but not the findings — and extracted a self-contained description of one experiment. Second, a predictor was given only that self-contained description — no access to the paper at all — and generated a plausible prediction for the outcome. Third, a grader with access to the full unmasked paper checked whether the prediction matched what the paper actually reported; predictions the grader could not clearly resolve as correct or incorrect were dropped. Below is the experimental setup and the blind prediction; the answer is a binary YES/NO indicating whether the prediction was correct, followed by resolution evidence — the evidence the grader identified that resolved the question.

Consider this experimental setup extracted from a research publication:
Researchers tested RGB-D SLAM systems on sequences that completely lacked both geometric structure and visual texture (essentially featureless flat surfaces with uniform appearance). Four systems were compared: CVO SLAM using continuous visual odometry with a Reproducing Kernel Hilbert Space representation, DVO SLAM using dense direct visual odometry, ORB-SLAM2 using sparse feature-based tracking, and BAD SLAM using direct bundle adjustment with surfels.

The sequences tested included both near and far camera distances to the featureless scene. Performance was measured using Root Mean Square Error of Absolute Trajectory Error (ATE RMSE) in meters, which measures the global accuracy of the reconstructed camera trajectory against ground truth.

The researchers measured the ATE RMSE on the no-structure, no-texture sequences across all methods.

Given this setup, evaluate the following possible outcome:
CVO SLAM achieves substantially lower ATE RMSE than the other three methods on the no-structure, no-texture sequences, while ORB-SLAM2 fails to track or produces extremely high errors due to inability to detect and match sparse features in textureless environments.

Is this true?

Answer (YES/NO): YES